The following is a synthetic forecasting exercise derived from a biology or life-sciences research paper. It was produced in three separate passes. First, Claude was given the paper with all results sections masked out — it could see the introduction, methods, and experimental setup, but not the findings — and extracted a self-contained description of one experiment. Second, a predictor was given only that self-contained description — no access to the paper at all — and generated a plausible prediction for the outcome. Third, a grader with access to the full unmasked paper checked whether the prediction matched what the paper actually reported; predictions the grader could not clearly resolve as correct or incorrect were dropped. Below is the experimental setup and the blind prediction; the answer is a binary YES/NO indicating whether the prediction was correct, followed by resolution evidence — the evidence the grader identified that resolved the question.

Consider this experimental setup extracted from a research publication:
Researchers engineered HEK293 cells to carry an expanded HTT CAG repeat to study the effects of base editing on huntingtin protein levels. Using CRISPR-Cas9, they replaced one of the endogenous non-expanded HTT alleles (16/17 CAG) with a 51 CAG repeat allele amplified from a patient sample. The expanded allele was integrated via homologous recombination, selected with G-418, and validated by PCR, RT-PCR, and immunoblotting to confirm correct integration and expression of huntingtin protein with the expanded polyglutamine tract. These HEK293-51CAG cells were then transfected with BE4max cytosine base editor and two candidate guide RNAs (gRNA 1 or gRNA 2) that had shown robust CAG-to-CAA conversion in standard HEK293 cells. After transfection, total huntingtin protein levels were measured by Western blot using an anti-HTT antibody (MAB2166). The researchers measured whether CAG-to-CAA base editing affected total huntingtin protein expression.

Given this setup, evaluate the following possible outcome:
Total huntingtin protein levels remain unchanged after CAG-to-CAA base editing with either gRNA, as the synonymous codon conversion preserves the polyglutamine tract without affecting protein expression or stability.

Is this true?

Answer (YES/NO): YES